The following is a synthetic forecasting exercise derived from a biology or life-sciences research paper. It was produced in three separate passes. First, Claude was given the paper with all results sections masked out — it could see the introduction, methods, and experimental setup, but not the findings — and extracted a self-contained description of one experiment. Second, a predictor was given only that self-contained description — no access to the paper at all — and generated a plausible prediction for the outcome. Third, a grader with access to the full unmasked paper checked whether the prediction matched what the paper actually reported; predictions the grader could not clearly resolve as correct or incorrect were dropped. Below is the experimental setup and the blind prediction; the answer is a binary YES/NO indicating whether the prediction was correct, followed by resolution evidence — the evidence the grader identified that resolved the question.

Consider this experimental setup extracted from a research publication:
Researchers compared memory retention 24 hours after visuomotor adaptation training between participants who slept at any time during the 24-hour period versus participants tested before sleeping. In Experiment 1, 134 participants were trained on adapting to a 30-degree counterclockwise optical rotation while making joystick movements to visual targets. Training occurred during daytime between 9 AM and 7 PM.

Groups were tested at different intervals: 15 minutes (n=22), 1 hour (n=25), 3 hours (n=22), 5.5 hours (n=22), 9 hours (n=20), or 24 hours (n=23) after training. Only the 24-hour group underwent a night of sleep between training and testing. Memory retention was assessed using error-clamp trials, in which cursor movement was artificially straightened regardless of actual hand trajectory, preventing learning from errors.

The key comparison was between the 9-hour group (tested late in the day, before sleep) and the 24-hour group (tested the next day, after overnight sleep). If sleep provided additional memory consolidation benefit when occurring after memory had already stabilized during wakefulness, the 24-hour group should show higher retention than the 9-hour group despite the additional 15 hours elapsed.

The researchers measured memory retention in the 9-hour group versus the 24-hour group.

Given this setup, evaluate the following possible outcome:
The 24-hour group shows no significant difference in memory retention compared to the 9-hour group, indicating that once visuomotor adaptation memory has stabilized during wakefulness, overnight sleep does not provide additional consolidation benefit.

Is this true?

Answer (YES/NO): YES